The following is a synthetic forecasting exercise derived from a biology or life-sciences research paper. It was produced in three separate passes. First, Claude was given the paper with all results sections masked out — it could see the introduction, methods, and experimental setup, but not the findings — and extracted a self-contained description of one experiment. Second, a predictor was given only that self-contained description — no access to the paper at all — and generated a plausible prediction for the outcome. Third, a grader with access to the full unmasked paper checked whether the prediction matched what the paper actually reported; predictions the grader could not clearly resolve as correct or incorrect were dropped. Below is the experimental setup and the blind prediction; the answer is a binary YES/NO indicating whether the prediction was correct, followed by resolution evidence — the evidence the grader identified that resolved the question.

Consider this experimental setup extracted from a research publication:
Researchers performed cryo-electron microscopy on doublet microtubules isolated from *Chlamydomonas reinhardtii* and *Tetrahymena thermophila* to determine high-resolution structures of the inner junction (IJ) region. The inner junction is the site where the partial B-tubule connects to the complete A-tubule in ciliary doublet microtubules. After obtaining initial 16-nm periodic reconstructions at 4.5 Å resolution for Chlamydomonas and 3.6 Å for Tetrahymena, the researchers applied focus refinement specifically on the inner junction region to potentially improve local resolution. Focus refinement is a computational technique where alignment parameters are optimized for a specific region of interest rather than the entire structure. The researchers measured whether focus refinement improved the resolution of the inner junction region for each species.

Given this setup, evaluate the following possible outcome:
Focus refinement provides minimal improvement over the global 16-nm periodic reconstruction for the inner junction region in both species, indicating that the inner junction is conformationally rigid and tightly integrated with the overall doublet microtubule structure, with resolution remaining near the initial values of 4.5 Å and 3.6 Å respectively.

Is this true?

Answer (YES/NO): NO